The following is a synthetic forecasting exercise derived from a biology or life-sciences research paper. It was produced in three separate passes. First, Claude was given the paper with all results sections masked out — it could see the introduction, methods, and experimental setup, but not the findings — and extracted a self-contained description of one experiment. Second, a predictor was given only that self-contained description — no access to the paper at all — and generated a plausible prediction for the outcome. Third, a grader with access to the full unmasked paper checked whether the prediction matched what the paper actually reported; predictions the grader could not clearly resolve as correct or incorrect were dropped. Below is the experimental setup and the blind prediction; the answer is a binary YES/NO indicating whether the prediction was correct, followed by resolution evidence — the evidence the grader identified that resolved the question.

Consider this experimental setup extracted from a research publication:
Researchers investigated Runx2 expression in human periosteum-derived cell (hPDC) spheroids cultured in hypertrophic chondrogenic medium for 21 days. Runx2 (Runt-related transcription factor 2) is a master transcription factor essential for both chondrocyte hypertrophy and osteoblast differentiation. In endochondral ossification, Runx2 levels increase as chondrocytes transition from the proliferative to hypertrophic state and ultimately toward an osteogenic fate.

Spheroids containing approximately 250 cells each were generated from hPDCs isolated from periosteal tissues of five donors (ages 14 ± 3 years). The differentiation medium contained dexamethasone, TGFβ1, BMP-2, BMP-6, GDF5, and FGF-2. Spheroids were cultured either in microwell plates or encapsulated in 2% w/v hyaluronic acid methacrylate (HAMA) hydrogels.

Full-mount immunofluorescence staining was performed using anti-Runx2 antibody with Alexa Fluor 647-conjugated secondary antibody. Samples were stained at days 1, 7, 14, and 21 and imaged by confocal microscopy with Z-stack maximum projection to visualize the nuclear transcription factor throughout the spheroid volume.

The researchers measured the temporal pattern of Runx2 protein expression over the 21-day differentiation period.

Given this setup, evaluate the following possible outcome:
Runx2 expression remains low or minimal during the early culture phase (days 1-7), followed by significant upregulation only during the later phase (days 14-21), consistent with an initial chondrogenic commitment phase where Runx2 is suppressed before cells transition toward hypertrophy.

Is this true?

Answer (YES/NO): NO